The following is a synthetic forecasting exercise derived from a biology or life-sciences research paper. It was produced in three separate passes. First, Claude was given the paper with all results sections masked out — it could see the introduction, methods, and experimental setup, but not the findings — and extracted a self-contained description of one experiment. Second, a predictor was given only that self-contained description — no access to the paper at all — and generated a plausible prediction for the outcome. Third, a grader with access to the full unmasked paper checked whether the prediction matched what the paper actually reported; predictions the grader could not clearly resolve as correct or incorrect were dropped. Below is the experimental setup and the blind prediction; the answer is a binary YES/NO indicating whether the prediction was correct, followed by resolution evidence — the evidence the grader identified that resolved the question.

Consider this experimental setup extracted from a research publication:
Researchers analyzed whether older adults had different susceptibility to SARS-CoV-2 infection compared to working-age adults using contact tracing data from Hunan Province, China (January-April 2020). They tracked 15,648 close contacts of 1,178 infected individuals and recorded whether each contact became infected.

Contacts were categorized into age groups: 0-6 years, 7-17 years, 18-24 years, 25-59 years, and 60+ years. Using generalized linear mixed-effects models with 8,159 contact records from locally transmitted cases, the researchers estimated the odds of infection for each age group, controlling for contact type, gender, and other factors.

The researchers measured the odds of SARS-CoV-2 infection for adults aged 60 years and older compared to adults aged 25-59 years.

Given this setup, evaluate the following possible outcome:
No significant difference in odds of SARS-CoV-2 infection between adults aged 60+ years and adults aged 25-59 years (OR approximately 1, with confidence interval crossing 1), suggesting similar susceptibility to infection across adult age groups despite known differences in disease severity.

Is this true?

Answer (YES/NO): NO